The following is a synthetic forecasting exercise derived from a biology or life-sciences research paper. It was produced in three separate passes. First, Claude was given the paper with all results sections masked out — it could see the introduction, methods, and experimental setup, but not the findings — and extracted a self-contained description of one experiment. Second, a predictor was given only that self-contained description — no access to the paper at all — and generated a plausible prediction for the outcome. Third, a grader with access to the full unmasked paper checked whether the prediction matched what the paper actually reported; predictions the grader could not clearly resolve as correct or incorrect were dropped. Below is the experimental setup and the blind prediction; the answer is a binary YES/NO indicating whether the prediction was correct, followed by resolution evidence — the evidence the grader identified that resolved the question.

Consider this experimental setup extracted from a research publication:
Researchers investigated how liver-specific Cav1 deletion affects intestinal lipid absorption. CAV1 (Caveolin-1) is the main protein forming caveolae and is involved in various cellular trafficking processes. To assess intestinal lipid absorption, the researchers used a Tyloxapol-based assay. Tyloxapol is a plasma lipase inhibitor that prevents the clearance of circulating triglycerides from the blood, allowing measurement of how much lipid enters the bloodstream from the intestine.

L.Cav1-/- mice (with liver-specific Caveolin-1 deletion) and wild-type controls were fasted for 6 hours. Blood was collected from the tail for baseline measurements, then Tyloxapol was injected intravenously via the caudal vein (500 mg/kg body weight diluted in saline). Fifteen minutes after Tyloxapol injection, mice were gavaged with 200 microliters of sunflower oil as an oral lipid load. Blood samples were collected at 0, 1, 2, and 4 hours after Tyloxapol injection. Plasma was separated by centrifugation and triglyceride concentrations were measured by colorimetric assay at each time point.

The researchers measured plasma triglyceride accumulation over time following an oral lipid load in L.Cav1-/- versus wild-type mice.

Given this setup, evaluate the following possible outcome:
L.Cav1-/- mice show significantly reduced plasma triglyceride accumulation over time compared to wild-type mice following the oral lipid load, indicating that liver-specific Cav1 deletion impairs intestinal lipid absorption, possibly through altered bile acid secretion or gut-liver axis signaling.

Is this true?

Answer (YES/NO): YES